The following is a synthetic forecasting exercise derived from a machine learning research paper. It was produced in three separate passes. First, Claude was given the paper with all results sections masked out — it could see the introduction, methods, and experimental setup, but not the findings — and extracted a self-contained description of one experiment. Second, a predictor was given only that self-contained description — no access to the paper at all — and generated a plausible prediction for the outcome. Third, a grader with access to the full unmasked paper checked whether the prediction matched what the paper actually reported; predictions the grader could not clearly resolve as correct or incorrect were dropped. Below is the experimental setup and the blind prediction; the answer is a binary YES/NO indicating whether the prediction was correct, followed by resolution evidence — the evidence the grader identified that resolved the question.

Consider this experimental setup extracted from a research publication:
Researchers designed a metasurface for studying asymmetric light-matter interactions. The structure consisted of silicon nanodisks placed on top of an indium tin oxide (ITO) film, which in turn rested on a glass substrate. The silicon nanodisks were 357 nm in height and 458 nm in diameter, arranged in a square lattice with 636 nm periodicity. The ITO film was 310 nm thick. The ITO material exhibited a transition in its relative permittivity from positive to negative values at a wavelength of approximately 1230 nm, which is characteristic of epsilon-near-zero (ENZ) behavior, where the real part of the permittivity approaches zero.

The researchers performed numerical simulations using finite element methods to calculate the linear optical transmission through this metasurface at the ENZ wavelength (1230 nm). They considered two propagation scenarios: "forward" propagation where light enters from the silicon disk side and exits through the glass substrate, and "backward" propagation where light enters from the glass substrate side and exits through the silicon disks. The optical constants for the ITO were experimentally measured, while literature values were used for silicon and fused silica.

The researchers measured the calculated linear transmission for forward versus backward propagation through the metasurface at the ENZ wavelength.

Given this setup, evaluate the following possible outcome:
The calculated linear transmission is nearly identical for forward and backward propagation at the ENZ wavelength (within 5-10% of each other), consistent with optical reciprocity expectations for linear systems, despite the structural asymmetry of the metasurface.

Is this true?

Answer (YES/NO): YES